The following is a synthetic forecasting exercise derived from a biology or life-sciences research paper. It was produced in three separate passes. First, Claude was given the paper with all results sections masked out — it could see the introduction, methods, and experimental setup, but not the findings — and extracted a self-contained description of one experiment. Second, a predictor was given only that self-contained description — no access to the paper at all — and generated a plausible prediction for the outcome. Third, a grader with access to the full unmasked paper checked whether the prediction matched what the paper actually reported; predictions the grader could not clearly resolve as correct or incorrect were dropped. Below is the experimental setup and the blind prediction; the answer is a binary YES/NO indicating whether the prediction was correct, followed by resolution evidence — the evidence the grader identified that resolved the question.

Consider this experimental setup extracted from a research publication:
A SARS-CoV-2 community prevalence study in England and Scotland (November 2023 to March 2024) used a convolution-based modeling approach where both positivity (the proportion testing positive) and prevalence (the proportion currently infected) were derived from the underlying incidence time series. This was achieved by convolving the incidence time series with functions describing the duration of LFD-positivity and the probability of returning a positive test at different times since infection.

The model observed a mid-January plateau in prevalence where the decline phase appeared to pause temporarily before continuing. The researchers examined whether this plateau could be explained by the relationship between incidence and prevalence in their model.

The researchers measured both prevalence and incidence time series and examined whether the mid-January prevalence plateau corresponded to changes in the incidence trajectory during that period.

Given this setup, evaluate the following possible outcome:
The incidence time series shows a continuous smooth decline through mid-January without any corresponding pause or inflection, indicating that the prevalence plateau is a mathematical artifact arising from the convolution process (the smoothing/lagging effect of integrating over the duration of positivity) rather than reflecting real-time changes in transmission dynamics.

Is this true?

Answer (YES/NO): NO